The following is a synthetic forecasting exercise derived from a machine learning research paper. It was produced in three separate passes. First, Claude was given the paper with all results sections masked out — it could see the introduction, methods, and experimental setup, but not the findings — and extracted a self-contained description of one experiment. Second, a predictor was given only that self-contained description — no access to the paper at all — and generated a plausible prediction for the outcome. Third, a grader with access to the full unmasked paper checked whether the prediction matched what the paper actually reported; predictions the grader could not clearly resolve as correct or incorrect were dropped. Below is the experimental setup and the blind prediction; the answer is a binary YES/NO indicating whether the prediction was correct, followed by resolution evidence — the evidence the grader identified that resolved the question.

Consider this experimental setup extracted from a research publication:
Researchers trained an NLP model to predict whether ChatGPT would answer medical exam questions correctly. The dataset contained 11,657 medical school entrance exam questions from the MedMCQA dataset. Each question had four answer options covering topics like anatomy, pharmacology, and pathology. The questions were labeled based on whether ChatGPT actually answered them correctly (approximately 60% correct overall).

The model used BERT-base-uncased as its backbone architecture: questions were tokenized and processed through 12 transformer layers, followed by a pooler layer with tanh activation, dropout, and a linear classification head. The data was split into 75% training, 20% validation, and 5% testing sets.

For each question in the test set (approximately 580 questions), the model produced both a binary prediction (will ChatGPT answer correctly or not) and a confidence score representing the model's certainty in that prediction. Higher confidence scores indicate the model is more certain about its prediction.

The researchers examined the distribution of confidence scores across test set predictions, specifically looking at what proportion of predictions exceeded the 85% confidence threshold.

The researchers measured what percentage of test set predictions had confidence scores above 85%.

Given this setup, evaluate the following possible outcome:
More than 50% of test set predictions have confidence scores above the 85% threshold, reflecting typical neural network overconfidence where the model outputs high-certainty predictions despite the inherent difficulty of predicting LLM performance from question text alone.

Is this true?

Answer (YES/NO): NO